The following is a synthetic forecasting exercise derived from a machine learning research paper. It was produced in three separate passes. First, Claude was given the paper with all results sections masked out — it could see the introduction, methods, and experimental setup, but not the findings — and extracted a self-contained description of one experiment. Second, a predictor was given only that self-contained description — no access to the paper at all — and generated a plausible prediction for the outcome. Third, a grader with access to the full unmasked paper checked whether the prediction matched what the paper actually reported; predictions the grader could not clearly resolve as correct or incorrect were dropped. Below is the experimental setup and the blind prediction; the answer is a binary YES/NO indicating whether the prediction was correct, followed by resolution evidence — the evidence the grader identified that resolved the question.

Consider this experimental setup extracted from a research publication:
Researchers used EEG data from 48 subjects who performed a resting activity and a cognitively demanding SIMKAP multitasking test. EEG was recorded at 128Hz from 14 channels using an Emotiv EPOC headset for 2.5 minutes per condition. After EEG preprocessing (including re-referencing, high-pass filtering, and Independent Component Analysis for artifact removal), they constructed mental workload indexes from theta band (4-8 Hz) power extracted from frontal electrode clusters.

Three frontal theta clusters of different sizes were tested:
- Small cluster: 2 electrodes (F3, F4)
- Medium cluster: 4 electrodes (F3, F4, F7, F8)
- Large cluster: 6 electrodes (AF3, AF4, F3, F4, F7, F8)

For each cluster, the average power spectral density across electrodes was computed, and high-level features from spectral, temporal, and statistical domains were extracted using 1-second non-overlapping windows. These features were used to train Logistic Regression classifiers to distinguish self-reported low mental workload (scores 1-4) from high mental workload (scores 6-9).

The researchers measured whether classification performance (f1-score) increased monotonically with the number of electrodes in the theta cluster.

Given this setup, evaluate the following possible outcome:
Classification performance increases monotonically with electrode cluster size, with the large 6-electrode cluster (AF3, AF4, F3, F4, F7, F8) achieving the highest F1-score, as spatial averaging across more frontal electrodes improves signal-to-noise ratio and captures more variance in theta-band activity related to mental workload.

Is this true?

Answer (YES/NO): YES